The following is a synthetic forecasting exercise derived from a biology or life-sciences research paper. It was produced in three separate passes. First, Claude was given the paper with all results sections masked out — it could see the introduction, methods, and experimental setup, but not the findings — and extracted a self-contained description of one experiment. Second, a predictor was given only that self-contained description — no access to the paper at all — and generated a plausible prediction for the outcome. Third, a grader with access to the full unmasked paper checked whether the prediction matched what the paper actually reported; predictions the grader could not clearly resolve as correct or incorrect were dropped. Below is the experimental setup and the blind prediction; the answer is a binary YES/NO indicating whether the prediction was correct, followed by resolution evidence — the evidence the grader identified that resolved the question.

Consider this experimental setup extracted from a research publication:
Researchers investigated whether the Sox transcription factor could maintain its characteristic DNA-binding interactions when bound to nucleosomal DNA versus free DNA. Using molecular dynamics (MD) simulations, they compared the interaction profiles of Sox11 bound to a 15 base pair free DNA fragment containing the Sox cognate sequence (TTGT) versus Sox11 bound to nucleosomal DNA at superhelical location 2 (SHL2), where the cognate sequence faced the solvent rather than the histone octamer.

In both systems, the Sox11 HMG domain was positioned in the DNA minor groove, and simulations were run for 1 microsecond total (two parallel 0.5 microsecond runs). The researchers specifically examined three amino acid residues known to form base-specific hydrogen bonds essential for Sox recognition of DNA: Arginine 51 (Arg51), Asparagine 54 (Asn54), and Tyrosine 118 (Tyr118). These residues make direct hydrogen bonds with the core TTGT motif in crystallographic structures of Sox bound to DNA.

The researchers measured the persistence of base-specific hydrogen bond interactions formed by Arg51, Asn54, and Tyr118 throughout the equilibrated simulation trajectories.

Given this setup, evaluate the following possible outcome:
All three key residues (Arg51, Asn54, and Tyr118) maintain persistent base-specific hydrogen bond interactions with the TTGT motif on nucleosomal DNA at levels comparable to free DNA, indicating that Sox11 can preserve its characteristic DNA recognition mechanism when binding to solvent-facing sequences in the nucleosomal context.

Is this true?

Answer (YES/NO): YES